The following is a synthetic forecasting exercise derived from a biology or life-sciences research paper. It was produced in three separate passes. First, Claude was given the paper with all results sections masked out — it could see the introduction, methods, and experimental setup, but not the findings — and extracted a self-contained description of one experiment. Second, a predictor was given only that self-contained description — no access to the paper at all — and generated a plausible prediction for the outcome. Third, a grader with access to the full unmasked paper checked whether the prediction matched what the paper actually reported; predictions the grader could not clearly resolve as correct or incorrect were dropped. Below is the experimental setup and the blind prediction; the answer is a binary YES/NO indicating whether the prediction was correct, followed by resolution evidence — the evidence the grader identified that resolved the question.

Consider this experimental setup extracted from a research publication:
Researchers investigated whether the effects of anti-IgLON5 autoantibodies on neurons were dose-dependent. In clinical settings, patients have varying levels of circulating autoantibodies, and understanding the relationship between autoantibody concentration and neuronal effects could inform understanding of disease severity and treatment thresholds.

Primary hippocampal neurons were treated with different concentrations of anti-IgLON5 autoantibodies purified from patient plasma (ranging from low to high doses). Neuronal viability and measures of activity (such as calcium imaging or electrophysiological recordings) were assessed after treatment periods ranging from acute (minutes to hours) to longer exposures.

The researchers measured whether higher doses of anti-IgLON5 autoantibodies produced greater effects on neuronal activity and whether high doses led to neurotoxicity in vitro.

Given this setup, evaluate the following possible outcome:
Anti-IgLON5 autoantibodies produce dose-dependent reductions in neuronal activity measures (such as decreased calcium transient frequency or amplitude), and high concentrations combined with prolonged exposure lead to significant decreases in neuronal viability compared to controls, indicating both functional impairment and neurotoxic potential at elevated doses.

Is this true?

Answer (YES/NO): NO